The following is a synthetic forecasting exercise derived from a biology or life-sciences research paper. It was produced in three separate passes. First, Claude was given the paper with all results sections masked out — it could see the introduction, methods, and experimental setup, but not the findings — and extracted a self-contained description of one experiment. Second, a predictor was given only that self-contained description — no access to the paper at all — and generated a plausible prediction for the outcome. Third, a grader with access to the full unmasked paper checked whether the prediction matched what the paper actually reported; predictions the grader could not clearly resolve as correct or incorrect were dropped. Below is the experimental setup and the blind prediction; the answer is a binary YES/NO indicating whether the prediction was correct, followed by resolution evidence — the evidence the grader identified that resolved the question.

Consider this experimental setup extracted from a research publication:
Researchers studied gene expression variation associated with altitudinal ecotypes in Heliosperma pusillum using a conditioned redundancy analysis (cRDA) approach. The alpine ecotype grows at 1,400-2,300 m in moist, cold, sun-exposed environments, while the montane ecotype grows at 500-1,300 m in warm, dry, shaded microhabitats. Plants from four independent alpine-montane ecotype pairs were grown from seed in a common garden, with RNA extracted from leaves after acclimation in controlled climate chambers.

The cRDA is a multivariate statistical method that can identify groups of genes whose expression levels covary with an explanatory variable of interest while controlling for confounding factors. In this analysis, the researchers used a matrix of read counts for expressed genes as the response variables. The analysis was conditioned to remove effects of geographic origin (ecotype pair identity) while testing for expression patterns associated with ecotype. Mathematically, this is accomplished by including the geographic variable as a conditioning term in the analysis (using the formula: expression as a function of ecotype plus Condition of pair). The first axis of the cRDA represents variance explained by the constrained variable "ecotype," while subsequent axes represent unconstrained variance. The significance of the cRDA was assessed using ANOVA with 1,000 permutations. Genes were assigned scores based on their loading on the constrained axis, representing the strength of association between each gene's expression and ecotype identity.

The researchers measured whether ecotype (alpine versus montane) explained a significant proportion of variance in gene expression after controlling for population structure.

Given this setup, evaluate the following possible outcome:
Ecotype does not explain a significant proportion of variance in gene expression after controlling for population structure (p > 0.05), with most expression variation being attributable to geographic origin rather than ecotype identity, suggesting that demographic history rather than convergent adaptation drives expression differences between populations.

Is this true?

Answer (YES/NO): YES